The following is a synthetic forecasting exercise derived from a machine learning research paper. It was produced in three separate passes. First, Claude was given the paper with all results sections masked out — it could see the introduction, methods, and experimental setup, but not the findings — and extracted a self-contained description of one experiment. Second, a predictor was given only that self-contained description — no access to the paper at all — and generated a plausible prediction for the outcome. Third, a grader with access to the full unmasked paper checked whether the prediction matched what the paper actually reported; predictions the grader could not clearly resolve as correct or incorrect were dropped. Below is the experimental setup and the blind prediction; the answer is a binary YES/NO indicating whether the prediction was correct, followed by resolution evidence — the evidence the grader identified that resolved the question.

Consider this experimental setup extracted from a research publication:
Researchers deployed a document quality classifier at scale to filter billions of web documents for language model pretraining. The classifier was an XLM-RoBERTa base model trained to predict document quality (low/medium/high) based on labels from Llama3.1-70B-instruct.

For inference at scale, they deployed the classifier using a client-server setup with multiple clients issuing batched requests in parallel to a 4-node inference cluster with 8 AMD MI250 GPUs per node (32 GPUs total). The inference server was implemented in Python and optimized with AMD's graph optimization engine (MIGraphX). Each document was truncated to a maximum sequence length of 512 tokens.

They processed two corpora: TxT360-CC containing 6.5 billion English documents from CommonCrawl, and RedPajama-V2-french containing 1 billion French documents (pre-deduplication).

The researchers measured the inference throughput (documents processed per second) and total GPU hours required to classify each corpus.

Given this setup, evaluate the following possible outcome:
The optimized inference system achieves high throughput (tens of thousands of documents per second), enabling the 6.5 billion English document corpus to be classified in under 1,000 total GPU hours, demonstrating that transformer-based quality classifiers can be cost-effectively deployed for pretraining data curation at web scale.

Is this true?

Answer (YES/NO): NO